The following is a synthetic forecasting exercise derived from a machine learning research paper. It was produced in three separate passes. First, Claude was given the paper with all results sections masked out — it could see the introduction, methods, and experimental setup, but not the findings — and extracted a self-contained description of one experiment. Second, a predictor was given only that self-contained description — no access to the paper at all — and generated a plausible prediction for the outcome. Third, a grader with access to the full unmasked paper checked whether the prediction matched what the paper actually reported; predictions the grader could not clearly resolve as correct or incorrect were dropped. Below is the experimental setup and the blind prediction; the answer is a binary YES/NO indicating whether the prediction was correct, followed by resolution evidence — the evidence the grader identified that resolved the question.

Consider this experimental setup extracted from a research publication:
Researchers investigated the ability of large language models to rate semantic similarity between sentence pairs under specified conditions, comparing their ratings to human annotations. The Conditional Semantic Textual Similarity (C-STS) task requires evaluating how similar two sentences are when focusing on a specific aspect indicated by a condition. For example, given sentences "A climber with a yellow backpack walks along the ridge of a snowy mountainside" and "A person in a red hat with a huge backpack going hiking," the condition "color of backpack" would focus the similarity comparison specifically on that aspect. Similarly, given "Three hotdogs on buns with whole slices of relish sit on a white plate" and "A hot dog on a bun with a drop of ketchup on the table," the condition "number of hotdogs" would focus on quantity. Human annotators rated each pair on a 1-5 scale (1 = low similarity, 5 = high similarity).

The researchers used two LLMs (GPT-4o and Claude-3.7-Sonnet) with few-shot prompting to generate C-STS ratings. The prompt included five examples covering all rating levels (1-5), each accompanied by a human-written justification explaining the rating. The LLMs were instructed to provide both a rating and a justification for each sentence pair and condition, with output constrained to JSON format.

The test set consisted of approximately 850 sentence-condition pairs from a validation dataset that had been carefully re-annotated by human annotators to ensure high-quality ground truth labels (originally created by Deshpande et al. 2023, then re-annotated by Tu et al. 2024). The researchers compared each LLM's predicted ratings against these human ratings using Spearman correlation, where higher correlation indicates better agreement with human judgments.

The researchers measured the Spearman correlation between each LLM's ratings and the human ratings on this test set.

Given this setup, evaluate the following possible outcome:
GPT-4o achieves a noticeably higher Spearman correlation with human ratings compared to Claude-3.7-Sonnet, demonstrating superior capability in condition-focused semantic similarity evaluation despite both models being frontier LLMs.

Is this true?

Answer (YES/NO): NO